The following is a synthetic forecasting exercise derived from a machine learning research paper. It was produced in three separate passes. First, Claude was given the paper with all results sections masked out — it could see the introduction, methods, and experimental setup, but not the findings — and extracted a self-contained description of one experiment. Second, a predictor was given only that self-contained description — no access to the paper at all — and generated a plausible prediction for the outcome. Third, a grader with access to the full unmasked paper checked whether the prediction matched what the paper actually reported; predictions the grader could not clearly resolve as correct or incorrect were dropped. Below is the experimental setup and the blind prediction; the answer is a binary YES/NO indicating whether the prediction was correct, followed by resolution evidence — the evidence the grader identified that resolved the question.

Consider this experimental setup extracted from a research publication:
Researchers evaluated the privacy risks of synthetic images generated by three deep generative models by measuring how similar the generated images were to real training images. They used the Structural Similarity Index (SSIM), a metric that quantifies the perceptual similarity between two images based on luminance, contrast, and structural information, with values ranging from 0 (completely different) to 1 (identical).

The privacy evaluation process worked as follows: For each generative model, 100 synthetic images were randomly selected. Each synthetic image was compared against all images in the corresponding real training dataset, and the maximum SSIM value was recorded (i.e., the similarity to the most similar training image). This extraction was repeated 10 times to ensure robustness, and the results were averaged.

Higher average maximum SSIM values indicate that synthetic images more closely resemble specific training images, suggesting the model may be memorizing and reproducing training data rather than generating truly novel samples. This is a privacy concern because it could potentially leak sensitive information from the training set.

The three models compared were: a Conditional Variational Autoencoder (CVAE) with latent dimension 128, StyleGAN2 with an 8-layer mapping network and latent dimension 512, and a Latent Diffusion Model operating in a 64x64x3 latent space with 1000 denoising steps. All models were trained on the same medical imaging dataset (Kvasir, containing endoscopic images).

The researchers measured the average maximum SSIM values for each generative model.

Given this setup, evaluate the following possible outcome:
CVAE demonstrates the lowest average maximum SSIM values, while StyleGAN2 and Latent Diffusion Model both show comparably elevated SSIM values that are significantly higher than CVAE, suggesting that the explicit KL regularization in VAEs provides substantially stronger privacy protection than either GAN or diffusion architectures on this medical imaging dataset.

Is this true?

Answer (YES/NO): NO